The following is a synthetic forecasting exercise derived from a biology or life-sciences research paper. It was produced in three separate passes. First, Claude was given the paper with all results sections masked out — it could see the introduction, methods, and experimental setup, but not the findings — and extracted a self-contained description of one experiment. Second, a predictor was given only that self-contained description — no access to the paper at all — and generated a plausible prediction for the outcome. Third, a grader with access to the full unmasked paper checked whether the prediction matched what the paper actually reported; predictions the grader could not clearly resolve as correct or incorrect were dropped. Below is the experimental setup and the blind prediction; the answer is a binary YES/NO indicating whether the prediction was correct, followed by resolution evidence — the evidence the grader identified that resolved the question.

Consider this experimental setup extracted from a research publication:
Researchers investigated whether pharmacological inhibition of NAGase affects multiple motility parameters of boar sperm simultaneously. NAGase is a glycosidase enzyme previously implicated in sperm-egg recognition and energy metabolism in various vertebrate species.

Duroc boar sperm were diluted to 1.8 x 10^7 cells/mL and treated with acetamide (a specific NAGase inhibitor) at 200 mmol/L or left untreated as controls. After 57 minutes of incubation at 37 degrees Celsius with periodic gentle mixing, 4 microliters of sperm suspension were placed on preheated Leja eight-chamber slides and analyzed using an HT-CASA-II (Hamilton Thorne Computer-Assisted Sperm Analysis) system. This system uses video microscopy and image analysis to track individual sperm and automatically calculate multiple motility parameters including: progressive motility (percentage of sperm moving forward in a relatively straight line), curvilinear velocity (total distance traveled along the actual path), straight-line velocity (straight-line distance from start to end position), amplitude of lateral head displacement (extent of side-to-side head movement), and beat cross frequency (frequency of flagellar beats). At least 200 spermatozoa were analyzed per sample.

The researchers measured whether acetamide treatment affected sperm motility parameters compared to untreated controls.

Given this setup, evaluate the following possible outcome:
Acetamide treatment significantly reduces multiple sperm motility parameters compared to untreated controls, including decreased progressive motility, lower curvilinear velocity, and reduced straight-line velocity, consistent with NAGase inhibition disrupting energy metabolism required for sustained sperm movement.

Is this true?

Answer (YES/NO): YES